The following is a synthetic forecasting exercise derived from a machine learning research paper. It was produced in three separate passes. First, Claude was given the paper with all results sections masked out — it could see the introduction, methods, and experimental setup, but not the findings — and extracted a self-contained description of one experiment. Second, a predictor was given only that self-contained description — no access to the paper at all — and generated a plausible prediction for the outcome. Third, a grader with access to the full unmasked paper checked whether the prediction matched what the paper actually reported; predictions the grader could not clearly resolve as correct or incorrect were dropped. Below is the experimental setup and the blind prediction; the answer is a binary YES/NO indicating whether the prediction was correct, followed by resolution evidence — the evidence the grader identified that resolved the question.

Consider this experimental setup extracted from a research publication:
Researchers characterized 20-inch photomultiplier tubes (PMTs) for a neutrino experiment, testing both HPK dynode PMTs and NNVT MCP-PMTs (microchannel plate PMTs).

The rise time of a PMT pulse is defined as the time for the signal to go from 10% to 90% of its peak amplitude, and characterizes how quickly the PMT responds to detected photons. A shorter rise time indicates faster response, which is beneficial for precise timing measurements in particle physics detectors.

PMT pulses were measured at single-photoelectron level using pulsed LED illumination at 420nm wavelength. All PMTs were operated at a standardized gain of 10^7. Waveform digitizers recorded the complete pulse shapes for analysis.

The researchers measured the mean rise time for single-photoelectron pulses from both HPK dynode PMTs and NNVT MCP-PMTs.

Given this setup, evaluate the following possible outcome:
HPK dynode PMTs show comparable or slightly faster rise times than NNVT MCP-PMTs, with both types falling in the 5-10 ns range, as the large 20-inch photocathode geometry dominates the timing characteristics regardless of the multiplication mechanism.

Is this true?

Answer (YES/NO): NO